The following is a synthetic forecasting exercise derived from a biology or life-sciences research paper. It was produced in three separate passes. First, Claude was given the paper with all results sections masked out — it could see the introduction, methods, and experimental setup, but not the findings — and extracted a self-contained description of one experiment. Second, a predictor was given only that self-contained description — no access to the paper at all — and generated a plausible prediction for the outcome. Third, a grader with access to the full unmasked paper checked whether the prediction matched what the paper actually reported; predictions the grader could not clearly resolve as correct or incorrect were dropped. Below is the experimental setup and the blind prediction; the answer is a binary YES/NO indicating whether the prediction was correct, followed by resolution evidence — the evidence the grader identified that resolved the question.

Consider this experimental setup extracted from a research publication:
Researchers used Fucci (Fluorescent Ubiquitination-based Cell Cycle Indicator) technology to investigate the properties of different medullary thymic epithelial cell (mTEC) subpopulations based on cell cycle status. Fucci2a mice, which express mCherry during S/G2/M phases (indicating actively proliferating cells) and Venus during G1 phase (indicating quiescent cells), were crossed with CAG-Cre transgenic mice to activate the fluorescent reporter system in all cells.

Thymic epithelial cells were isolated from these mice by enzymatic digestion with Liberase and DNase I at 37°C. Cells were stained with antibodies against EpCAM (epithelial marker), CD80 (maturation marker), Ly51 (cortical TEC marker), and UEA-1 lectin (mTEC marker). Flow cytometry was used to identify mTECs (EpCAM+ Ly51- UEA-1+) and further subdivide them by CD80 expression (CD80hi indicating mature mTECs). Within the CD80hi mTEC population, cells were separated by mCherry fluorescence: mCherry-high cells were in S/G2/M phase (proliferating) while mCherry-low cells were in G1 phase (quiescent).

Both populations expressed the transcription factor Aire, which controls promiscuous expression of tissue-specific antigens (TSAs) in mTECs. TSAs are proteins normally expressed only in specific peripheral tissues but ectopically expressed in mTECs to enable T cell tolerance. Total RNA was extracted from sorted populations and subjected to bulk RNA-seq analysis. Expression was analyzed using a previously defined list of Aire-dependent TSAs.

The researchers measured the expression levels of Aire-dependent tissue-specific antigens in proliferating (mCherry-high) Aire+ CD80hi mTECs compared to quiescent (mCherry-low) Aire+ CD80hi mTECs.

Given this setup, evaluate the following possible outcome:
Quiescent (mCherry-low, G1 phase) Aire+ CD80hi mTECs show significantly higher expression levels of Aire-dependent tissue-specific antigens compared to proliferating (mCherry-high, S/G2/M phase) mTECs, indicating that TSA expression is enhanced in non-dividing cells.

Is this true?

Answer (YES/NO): NO